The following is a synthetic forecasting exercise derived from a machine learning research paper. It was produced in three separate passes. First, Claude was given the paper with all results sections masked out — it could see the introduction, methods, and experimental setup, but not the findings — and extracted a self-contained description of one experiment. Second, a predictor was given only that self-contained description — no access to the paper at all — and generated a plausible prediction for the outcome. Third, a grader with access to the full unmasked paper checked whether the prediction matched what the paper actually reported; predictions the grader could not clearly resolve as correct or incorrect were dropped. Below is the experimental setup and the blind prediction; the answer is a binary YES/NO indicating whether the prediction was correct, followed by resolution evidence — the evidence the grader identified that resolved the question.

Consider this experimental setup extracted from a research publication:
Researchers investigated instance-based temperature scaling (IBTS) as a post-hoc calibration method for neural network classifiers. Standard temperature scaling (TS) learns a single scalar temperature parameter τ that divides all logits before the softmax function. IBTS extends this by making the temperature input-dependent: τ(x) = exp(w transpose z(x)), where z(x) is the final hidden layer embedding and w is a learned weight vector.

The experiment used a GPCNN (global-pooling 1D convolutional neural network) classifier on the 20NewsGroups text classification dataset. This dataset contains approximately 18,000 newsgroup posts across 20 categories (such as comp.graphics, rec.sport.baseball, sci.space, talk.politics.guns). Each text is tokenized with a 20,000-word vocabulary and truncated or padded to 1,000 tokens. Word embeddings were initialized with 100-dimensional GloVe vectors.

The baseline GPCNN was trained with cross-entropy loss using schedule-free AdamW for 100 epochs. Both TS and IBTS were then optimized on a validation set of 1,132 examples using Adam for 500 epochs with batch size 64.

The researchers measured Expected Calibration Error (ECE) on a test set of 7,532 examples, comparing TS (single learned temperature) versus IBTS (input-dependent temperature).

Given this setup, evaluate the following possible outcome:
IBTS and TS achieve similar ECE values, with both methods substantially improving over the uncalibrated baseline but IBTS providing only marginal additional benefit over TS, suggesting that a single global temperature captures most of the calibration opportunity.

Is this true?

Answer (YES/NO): NO